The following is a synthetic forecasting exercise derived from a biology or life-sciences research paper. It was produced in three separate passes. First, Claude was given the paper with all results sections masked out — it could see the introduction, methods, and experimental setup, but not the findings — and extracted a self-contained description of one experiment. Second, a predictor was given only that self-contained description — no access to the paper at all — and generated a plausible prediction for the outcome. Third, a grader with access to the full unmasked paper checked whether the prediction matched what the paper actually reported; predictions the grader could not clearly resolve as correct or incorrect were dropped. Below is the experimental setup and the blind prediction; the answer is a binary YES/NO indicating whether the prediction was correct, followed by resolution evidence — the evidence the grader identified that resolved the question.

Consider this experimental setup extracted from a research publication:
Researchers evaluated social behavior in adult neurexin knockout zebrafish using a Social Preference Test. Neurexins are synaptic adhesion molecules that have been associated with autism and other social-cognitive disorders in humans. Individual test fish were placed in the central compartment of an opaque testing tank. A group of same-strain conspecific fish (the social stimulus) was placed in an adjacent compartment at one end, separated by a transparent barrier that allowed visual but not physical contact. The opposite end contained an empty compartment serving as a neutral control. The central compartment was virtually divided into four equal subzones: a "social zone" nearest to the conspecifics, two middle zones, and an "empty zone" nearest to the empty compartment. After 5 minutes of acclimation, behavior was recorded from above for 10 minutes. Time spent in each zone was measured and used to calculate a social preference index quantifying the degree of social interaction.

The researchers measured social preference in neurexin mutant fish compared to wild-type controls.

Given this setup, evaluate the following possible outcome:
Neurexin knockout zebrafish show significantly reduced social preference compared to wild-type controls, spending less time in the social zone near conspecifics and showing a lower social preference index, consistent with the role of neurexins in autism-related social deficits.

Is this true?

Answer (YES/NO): YES